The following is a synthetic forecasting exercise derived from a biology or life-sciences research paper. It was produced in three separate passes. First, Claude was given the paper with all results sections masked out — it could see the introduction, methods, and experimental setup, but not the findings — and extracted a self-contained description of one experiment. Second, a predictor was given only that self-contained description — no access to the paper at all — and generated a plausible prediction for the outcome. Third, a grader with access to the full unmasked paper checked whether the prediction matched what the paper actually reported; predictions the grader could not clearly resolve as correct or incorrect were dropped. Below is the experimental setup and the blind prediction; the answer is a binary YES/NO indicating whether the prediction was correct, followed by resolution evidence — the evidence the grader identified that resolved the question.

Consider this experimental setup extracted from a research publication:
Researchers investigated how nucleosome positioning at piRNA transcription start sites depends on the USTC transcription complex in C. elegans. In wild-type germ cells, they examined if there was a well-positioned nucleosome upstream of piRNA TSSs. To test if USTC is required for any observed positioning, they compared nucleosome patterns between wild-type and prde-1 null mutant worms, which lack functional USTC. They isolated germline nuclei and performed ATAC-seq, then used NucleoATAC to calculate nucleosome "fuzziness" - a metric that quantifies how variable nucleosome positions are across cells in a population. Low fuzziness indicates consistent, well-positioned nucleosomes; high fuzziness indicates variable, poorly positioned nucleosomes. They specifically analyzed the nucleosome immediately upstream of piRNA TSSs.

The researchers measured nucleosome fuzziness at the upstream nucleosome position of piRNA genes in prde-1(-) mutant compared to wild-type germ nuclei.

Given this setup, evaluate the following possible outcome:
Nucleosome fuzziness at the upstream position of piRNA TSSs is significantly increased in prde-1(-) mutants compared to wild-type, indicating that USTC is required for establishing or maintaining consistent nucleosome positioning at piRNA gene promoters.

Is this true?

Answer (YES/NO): YES